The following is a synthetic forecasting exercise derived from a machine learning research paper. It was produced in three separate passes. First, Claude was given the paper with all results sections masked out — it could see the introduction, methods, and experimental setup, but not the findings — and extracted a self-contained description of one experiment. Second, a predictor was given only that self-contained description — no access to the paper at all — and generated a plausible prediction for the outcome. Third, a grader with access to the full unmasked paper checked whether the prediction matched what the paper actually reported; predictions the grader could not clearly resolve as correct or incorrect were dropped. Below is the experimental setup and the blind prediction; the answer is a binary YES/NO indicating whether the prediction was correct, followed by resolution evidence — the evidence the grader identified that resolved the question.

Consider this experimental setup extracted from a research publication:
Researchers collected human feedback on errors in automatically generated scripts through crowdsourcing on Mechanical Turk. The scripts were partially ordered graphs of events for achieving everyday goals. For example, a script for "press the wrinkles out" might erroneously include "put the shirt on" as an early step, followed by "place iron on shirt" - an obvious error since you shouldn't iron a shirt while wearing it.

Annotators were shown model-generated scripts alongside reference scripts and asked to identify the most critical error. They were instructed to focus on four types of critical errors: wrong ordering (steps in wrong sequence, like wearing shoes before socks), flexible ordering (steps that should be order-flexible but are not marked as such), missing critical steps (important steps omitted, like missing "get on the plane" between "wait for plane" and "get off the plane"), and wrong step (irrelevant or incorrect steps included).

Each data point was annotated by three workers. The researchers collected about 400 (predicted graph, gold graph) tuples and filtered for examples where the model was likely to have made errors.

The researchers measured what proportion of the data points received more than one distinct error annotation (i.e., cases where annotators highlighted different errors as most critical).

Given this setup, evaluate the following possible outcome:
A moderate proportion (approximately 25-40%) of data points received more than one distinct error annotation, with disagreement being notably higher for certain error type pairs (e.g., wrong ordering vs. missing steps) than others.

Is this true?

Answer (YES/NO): NO